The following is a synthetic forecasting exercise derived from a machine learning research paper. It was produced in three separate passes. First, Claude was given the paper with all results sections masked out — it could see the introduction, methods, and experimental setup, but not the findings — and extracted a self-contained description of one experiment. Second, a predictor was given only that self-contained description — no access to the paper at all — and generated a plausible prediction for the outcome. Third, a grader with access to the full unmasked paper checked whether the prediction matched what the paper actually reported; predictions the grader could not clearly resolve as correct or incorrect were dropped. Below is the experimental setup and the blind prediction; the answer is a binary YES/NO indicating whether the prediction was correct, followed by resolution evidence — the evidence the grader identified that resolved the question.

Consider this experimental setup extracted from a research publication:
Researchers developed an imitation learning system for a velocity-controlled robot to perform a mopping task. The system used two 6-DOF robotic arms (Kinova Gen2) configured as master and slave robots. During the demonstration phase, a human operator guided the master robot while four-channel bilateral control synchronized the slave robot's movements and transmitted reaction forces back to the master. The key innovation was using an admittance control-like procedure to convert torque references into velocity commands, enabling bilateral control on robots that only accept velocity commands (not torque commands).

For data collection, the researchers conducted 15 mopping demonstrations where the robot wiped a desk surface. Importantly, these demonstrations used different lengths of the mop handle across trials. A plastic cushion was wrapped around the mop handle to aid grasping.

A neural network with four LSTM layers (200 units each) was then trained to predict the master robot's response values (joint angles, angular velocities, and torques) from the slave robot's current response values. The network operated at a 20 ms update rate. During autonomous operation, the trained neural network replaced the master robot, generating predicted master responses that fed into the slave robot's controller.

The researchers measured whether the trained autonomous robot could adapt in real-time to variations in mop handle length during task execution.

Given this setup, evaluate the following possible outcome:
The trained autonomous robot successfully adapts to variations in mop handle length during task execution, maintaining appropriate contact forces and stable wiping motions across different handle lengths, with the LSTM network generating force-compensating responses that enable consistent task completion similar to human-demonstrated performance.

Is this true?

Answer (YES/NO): YES